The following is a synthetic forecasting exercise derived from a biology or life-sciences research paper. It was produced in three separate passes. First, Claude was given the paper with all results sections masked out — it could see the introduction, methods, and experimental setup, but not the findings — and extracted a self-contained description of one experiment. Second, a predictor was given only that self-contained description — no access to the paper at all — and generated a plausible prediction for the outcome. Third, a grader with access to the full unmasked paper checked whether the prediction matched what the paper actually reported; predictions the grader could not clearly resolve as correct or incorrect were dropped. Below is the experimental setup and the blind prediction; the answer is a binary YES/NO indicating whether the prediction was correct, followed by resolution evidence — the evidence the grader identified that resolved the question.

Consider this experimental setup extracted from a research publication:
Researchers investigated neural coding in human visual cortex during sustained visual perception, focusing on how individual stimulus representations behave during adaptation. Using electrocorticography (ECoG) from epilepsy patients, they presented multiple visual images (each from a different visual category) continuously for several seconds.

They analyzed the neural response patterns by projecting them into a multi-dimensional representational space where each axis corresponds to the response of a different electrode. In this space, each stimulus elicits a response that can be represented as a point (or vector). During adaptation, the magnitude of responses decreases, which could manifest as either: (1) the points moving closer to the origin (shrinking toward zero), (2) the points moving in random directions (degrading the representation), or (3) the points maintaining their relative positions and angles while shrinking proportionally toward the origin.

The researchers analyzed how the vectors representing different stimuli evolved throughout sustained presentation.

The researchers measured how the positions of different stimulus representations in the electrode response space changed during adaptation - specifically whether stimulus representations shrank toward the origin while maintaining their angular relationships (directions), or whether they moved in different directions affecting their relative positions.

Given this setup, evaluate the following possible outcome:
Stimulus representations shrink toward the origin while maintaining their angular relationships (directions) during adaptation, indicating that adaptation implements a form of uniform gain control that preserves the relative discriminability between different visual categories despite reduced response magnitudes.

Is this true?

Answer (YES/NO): YES